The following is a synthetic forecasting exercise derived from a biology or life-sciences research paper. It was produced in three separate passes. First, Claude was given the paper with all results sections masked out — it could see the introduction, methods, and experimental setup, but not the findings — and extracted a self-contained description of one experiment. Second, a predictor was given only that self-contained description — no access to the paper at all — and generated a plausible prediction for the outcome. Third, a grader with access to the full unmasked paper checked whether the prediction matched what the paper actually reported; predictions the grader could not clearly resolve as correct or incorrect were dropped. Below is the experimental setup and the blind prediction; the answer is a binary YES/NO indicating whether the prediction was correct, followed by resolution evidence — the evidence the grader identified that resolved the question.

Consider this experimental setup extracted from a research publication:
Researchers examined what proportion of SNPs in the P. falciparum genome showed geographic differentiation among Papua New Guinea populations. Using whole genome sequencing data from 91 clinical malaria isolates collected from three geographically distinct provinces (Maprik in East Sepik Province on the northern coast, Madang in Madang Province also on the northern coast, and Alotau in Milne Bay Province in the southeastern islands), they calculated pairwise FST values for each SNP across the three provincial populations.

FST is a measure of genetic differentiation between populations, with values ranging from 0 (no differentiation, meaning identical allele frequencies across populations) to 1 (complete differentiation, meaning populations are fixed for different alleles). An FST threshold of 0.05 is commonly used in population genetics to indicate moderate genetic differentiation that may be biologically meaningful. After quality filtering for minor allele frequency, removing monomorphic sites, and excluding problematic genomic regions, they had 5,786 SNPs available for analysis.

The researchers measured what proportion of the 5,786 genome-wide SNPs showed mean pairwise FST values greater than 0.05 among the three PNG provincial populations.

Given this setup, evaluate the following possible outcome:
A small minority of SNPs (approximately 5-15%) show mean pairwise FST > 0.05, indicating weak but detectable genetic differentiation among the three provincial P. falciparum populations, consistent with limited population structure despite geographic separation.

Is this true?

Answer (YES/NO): NO